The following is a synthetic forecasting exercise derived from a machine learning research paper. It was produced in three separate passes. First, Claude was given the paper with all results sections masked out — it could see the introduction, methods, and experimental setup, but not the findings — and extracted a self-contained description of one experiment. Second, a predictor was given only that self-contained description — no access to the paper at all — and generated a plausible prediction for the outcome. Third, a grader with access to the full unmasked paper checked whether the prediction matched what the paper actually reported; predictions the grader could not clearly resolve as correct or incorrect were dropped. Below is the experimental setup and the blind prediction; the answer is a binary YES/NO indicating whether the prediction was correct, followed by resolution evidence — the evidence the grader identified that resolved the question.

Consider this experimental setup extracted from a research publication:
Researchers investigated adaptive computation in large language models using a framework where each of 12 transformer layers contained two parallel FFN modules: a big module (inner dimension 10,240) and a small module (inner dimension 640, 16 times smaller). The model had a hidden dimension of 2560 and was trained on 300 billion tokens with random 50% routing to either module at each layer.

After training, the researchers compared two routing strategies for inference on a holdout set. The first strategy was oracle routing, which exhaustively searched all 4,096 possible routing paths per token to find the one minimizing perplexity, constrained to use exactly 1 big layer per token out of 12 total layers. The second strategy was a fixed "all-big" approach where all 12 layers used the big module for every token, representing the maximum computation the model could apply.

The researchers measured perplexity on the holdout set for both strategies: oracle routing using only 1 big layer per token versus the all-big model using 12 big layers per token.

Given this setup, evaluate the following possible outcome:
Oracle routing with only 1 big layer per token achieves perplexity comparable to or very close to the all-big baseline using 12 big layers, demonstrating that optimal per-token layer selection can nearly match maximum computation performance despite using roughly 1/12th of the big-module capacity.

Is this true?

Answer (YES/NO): NO